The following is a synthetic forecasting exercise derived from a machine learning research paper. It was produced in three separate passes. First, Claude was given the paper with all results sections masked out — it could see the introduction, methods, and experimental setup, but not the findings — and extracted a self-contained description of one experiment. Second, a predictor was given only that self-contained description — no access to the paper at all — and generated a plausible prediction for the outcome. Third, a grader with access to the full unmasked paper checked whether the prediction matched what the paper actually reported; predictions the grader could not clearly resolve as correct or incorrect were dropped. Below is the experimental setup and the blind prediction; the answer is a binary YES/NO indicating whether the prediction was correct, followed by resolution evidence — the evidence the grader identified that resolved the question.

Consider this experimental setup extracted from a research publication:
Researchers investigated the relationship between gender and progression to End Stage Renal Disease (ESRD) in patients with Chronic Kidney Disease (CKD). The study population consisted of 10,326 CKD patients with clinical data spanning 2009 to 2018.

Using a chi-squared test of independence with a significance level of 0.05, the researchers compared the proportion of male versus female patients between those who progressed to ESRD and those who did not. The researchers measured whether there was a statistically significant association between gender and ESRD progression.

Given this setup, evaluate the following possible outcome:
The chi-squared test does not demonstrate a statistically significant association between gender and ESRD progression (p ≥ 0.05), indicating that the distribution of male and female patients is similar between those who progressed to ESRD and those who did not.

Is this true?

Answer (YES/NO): NO